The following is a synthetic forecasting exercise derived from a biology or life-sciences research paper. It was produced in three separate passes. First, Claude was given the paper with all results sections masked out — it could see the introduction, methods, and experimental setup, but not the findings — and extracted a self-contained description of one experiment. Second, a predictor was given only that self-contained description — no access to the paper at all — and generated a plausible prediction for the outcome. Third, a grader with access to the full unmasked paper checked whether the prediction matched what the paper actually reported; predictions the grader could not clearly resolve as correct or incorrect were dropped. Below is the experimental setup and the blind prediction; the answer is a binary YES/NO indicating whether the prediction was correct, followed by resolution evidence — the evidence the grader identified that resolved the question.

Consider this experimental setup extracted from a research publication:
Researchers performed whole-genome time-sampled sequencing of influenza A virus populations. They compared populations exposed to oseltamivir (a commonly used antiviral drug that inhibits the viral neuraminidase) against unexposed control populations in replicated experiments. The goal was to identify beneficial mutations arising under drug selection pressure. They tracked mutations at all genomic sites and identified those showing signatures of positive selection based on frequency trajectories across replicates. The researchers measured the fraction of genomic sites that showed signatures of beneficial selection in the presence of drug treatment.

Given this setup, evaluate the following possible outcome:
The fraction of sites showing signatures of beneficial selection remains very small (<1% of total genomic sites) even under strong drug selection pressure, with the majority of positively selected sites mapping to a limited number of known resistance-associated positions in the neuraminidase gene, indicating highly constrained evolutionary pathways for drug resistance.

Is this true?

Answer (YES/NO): NO